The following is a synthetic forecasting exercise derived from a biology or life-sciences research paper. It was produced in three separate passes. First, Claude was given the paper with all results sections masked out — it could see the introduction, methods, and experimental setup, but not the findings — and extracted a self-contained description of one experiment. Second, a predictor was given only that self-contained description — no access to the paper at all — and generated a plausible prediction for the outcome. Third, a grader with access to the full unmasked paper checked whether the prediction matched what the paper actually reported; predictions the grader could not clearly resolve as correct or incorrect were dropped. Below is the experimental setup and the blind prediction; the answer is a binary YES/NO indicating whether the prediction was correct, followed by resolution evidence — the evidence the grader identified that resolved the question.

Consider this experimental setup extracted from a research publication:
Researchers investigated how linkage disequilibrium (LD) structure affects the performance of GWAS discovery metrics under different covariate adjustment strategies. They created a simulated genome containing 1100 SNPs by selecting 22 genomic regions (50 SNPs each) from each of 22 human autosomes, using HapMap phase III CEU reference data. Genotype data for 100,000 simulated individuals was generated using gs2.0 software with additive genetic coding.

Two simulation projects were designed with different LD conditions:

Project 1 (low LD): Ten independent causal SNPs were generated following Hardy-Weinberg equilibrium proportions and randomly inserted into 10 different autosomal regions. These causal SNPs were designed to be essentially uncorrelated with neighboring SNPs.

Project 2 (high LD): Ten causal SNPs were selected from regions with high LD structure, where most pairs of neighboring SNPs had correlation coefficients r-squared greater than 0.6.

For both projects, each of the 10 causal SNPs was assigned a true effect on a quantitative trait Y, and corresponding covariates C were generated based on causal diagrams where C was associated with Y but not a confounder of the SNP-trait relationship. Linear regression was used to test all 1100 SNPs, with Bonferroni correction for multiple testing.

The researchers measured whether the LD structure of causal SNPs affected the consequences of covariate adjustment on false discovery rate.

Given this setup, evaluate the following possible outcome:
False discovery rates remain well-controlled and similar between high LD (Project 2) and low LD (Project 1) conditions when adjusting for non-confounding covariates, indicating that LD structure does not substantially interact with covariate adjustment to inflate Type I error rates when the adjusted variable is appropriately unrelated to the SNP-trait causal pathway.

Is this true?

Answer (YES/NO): NO